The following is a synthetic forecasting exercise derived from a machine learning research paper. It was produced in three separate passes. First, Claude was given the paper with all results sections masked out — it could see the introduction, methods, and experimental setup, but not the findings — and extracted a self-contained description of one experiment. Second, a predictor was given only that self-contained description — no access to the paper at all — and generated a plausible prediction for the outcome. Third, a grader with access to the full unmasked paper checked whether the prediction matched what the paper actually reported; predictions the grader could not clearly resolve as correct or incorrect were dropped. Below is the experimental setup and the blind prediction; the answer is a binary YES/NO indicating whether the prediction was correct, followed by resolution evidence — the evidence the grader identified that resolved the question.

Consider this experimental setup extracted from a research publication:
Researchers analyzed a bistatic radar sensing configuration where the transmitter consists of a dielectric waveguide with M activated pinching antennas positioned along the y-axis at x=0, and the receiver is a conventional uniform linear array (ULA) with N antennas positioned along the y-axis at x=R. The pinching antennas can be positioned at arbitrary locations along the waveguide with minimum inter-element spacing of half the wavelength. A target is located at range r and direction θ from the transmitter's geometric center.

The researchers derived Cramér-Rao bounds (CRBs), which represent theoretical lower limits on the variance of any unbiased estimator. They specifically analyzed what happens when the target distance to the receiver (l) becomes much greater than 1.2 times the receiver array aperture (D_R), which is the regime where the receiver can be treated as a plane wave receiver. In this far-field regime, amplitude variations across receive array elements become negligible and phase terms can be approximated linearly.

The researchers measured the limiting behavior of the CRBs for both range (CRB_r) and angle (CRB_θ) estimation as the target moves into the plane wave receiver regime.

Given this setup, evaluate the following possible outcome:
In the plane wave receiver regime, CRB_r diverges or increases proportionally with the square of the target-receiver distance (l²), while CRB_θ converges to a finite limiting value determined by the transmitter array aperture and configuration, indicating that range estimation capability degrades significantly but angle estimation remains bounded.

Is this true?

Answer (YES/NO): NO